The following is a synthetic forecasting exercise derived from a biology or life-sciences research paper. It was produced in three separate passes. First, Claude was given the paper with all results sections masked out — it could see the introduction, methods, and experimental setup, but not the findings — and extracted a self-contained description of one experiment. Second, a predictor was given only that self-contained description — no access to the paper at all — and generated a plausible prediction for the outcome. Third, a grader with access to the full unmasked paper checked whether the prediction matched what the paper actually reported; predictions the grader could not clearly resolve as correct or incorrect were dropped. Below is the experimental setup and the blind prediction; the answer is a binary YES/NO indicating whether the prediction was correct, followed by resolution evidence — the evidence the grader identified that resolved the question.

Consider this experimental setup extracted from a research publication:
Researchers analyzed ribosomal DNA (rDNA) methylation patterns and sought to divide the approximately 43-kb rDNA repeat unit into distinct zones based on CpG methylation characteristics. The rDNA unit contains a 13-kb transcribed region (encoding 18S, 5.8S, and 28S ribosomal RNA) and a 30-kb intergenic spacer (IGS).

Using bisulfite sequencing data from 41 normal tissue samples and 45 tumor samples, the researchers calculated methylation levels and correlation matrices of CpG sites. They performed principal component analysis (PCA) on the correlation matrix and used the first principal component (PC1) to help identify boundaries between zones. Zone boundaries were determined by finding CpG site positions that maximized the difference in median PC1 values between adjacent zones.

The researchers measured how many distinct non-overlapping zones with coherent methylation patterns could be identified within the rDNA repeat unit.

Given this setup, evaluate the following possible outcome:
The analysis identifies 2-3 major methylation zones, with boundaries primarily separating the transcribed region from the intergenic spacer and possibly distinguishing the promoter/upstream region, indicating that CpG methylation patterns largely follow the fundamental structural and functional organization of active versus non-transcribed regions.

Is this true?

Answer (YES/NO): NO